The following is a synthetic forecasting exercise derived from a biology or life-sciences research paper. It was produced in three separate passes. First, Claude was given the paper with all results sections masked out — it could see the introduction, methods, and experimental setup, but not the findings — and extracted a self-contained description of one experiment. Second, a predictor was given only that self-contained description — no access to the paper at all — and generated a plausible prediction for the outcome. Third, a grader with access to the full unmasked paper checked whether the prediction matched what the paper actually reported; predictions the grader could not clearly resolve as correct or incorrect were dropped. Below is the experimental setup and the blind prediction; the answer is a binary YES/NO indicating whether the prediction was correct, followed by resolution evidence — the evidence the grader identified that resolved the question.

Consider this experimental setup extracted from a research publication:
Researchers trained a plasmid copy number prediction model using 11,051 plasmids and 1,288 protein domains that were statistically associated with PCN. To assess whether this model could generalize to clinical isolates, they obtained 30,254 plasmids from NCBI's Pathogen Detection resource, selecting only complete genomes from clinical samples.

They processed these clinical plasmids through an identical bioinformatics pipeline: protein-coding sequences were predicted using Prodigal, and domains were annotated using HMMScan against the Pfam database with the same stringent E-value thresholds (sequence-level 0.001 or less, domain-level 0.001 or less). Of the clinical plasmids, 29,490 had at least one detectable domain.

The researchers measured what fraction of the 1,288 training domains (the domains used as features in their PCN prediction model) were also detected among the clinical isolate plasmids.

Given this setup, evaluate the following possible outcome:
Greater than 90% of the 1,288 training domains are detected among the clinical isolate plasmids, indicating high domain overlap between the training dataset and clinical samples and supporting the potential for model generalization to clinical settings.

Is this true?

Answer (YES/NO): YES